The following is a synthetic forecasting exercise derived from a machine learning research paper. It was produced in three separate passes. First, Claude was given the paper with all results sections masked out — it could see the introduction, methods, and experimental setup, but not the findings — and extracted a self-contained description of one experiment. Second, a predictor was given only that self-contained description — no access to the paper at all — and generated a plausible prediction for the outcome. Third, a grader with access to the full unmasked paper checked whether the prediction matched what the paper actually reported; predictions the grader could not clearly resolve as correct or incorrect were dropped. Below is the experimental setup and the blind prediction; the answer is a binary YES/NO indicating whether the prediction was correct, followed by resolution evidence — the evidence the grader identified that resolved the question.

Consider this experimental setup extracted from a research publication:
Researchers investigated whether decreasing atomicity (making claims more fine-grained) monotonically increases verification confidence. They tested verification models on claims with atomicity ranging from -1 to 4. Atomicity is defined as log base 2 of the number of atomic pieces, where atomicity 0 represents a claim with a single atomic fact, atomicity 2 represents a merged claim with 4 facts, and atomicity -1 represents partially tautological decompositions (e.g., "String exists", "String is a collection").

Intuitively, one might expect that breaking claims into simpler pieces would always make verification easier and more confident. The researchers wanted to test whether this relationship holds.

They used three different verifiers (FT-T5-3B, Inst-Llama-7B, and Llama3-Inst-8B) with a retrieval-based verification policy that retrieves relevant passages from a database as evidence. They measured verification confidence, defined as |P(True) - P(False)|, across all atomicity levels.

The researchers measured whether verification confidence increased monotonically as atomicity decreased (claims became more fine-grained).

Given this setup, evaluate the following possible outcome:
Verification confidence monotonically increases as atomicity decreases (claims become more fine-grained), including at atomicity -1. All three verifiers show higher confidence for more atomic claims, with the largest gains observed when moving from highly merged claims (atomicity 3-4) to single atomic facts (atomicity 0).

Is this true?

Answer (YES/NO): NO